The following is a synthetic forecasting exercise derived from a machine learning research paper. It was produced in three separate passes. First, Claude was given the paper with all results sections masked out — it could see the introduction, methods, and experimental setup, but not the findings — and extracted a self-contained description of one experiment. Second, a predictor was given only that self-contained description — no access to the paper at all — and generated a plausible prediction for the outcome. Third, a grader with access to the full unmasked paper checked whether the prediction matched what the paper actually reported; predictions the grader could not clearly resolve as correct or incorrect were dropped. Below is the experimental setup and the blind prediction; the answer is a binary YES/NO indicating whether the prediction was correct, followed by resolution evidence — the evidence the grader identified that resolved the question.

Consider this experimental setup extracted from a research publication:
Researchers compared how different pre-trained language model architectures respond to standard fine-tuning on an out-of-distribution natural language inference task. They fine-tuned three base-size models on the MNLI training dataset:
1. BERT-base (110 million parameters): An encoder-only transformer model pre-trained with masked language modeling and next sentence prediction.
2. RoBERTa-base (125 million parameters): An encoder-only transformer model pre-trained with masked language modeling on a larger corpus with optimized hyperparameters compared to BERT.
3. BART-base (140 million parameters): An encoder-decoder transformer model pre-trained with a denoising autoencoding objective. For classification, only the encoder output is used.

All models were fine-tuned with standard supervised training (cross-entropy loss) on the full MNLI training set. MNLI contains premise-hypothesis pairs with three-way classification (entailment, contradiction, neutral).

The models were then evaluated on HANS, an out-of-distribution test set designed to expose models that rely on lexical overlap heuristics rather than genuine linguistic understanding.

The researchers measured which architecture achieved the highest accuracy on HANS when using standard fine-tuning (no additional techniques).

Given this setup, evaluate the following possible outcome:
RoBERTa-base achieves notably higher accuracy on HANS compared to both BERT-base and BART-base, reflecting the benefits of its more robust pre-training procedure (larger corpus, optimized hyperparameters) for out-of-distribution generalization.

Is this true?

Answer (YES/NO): YES